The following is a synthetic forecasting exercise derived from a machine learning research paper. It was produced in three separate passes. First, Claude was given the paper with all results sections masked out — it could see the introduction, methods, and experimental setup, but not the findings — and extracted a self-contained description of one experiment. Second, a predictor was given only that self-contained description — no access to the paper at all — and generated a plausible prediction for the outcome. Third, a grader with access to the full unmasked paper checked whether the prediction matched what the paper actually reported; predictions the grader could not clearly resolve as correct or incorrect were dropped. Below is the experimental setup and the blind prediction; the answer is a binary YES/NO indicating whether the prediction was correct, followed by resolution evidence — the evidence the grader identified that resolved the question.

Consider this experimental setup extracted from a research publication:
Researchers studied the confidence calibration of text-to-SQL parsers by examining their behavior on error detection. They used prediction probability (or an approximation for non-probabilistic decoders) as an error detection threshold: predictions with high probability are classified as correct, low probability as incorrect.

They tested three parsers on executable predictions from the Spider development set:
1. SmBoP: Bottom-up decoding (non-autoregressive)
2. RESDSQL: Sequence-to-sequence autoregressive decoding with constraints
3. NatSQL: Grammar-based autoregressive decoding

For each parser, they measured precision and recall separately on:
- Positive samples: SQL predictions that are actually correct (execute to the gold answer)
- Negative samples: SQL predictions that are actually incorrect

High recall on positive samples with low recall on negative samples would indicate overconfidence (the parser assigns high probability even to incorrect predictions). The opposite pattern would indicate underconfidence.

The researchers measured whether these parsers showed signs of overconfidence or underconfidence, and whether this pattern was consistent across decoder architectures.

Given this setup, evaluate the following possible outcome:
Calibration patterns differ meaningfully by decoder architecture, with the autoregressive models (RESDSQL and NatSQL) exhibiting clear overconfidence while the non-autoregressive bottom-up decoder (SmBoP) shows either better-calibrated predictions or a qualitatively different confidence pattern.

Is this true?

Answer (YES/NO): NO